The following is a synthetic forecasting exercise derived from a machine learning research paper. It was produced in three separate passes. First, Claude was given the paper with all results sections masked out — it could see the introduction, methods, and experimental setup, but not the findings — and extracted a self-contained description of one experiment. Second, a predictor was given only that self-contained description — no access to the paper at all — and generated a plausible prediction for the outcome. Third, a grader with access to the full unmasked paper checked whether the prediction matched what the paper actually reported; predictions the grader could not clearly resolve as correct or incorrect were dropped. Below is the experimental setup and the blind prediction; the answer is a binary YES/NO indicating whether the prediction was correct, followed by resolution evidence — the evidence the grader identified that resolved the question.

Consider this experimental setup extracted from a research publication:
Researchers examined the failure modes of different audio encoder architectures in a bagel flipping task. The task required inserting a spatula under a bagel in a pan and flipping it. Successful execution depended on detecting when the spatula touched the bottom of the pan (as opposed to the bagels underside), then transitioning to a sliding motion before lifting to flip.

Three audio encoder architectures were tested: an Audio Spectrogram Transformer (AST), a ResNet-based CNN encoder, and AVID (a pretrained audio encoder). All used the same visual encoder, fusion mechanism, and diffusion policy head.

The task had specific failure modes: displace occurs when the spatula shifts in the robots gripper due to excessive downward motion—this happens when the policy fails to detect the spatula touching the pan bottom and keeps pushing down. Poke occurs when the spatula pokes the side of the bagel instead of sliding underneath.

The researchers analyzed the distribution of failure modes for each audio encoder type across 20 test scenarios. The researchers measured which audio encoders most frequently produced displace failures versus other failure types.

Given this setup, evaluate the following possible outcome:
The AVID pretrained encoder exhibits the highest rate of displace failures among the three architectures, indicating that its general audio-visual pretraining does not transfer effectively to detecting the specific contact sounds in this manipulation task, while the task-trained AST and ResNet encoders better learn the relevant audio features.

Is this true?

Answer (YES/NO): NO